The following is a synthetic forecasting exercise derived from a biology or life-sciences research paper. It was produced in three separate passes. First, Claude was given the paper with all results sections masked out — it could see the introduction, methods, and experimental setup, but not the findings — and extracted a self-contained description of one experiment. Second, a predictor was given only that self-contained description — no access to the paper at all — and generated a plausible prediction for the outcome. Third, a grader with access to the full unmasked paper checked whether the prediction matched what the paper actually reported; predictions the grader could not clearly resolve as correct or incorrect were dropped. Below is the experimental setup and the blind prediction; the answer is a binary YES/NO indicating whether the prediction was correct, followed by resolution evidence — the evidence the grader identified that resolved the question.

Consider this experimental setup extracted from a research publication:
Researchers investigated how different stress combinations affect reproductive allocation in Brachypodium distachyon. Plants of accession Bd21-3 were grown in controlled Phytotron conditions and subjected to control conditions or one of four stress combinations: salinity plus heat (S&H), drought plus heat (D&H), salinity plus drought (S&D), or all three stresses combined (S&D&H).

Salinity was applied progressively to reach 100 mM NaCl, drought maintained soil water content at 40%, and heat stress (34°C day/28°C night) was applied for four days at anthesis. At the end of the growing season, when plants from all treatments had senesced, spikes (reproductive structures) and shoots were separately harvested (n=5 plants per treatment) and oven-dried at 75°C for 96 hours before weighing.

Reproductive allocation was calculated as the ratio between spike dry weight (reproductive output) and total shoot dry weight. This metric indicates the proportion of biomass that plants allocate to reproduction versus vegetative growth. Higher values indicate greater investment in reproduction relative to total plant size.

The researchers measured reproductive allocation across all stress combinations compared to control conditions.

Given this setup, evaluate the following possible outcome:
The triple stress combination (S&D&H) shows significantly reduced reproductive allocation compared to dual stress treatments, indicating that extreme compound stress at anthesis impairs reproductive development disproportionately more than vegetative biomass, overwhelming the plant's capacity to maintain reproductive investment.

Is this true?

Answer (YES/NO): YES